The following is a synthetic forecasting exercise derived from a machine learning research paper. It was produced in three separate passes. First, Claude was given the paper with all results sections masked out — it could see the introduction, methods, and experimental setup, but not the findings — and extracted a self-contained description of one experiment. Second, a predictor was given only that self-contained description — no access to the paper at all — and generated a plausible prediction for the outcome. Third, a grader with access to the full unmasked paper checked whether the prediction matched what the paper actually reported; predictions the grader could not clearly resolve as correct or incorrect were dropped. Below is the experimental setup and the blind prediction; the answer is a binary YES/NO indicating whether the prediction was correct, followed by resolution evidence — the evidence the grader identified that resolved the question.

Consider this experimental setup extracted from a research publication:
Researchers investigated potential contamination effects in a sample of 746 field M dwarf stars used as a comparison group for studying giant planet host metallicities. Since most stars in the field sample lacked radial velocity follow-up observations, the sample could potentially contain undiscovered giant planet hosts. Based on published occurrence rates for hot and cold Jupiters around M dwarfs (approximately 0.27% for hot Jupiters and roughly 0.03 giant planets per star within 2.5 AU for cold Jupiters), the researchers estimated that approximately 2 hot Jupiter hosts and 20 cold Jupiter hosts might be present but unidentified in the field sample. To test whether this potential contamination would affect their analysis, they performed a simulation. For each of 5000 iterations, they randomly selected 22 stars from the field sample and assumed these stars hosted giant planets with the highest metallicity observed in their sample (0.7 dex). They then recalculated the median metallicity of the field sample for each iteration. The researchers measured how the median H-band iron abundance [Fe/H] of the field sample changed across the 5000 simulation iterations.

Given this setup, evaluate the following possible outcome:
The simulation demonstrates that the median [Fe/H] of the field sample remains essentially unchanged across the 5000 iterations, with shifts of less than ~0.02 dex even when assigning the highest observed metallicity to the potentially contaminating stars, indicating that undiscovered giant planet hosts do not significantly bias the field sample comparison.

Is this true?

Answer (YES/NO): YES